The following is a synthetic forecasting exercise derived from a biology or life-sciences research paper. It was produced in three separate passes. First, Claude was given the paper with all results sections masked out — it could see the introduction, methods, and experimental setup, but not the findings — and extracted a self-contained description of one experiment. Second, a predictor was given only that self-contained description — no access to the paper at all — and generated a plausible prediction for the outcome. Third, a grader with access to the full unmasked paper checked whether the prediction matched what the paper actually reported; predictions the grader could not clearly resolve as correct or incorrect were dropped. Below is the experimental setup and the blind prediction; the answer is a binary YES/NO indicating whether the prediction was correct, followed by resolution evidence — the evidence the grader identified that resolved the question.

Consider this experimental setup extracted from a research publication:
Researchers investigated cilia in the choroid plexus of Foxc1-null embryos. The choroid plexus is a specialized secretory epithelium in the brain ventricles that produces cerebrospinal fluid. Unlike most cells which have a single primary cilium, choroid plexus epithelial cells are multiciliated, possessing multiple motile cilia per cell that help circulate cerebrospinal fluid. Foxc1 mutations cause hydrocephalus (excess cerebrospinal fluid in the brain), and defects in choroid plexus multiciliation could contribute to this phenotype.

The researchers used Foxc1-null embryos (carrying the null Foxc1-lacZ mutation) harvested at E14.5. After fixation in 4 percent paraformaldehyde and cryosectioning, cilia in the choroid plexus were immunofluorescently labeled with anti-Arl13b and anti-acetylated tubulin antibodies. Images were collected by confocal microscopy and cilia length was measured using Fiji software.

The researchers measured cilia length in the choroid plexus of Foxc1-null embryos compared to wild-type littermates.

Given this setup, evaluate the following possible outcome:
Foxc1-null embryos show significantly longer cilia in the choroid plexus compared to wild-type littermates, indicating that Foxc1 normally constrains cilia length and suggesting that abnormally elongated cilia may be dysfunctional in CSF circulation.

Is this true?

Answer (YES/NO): YES